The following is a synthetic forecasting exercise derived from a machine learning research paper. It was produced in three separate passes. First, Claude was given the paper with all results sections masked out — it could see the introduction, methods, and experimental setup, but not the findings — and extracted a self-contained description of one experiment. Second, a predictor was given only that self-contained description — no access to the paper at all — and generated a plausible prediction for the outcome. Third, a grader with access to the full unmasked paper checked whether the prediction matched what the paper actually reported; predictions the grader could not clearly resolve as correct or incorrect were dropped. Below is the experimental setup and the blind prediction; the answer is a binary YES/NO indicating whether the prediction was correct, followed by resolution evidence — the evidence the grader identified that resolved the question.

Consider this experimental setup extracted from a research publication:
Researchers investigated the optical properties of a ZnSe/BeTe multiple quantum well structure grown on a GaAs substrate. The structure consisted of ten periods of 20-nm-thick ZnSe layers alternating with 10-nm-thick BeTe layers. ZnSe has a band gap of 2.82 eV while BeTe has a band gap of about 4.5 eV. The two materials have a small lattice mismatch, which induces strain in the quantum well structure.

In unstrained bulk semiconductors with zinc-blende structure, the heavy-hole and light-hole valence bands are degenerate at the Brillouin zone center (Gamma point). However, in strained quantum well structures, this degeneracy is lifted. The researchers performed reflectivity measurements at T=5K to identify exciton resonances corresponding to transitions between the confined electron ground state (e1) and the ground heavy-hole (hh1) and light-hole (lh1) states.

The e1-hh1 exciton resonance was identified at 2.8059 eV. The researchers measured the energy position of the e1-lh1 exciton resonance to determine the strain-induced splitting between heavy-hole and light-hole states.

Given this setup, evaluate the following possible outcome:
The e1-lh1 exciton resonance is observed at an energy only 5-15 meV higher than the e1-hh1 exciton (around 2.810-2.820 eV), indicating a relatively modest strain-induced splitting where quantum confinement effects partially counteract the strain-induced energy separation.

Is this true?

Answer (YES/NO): NO